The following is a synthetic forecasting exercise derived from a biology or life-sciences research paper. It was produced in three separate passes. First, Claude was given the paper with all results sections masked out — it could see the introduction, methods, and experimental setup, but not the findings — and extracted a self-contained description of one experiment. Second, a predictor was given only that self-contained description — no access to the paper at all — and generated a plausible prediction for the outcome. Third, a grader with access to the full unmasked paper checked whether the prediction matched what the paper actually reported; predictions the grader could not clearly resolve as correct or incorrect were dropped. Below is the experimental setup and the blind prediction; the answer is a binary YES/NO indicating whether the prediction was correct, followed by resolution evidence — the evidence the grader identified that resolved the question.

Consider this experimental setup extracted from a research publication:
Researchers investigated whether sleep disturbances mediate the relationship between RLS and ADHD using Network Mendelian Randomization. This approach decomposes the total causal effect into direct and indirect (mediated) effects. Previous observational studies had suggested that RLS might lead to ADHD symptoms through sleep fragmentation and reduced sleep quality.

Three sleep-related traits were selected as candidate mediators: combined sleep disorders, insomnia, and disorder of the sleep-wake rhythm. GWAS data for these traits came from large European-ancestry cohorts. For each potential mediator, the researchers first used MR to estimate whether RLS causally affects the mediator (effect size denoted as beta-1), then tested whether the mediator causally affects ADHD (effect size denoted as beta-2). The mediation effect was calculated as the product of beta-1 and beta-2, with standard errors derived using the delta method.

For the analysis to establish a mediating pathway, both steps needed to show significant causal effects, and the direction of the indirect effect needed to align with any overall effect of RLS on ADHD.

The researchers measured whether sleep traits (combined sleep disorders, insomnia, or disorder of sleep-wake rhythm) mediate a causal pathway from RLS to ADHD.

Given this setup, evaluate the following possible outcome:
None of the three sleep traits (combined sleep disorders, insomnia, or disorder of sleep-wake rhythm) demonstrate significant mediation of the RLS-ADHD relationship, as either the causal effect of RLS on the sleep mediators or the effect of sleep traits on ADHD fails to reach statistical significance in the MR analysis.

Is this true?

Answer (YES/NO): YES